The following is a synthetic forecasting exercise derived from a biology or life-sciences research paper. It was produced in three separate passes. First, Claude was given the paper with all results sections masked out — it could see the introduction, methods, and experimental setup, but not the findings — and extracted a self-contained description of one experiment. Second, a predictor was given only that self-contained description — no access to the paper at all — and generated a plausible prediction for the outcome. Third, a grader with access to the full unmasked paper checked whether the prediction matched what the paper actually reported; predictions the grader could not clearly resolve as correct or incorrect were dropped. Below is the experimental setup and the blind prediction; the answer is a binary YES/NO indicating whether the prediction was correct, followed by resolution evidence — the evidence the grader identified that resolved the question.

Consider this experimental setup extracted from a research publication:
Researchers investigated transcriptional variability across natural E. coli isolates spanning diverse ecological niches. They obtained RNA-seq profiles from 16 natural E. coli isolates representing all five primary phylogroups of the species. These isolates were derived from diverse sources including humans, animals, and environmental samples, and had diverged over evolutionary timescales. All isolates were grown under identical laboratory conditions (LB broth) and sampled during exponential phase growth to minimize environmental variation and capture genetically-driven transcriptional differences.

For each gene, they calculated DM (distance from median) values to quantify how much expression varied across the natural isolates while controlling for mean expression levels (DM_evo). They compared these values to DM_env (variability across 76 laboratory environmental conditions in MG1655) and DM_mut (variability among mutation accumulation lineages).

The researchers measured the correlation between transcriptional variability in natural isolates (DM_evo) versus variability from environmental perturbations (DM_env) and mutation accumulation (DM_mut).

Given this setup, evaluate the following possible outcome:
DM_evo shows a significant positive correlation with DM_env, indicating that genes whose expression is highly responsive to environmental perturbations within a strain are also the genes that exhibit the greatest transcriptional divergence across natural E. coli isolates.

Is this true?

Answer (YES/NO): YES